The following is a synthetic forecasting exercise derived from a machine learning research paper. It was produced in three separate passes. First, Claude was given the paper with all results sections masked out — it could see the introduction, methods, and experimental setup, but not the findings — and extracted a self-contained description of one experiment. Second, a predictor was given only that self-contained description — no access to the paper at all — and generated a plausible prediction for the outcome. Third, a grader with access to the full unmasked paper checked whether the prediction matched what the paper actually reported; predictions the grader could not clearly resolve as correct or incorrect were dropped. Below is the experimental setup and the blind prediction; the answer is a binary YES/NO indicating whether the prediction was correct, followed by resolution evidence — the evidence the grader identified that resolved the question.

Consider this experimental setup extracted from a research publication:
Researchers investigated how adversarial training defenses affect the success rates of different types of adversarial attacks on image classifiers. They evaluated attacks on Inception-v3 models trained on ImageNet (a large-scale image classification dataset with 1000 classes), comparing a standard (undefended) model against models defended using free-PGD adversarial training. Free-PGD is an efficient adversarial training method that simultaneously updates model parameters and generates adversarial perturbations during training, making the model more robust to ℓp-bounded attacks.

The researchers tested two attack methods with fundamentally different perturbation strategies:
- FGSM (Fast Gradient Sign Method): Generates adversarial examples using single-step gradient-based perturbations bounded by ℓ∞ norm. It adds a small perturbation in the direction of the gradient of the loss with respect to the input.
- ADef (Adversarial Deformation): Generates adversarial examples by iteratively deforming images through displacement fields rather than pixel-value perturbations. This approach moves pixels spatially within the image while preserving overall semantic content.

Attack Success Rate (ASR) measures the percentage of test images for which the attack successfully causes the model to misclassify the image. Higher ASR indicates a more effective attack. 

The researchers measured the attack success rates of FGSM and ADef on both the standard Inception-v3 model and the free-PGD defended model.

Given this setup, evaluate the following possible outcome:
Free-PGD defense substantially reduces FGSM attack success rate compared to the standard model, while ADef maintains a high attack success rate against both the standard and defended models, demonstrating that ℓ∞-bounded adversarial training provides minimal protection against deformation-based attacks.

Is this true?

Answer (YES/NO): YES